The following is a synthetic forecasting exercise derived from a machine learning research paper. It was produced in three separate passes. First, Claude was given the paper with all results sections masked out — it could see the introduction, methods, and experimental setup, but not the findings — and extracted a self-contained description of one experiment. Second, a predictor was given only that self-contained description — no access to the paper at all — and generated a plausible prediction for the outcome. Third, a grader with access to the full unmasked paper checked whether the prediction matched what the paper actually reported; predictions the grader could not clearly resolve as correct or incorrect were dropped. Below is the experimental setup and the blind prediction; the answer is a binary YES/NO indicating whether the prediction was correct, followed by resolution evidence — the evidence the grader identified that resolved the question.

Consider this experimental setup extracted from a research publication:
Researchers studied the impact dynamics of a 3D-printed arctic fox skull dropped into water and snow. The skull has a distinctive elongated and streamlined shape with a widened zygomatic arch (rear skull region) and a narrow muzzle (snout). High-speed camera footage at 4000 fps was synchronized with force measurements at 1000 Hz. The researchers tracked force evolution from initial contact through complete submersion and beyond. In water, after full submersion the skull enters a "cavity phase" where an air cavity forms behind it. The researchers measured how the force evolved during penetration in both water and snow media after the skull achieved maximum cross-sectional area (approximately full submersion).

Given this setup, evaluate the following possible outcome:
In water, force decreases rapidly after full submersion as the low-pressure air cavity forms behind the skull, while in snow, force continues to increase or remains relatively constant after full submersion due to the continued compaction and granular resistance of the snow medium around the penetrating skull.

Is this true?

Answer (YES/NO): NO